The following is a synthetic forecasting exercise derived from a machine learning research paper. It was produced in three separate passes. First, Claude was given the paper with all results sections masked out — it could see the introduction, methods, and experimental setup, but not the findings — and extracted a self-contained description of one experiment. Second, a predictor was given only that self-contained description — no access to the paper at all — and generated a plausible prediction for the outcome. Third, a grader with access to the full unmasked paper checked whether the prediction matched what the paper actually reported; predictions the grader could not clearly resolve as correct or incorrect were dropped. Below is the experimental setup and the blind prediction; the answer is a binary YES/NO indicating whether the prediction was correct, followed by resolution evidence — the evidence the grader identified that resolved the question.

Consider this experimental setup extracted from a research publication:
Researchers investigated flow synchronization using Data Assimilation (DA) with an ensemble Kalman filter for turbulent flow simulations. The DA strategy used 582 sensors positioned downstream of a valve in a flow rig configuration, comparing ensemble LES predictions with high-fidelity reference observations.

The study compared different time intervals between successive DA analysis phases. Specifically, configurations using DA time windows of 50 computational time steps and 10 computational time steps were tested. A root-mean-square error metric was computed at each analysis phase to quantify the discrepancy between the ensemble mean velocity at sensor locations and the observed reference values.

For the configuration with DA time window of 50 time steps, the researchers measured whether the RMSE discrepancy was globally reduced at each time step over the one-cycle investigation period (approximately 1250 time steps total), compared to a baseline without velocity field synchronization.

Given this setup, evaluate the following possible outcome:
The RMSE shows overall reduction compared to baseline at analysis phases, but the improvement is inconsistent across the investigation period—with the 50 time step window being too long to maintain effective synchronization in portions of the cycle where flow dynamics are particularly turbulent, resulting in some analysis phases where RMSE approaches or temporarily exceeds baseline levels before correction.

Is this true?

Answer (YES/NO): NO